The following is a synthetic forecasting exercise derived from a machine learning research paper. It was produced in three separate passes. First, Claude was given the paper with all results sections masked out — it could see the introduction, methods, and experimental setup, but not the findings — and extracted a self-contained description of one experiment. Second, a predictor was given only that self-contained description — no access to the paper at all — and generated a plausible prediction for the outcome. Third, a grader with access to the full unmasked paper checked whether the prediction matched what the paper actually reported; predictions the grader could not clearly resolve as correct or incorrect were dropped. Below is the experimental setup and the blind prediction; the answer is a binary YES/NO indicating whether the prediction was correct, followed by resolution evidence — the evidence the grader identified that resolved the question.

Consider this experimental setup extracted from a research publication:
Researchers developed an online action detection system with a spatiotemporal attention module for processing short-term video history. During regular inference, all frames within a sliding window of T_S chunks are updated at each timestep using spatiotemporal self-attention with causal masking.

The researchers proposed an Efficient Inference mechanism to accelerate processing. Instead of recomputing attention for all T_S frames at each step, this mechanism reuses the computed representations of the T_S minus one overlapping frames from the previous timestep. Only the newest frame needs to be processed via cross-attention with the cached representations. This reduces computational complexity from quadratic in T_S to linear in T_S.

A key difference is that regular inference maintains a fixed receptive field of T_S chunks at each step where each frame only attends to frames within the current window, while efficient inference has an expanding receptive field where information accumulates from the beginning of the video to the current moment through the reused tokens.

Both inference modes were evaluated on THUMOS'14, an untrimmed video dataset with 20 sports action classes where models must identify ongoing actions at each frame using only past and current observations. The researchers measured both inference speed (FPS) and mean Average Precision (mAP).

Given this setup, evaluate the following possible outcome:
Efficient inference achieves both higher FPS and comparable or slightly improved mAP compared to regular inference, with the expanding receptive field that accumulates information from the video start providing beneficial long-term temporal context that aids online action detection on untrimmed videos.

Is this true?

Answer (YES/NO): YES